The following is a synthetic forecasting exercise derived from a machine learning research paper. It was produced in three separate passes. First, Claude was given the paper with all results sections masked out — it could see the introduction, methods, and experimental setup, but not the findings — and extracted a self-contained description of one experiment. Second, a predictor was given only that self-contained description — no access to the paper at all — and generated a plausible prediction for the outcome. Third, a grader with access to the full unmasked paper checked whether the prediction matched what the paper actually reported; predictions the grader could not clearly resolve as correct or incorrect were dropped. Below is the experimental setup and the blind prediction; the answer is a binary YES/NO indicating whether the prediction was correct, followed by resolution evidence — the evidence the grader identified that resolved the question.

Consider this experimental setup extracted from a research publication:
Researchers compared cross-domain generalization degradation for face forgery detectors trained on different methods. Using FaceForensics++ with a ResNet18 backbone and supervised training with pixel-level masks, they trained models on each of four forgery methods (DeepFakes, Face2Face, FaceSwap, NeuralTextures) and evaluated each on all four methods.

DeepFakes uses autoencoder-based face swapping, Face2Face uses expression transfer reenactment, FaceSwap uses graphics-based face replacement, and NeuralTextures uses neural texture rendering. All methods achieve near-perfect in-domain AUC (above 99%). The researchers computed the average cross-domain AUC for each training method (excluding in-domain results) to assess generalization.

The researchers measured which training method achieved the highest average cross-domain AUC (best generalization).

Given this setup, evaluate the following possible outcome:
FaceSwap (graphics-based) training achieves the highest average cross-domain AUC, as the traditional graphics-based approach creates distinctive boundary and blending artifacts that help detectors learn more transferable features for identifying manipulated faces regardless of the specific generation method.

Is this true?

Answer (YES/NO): YES